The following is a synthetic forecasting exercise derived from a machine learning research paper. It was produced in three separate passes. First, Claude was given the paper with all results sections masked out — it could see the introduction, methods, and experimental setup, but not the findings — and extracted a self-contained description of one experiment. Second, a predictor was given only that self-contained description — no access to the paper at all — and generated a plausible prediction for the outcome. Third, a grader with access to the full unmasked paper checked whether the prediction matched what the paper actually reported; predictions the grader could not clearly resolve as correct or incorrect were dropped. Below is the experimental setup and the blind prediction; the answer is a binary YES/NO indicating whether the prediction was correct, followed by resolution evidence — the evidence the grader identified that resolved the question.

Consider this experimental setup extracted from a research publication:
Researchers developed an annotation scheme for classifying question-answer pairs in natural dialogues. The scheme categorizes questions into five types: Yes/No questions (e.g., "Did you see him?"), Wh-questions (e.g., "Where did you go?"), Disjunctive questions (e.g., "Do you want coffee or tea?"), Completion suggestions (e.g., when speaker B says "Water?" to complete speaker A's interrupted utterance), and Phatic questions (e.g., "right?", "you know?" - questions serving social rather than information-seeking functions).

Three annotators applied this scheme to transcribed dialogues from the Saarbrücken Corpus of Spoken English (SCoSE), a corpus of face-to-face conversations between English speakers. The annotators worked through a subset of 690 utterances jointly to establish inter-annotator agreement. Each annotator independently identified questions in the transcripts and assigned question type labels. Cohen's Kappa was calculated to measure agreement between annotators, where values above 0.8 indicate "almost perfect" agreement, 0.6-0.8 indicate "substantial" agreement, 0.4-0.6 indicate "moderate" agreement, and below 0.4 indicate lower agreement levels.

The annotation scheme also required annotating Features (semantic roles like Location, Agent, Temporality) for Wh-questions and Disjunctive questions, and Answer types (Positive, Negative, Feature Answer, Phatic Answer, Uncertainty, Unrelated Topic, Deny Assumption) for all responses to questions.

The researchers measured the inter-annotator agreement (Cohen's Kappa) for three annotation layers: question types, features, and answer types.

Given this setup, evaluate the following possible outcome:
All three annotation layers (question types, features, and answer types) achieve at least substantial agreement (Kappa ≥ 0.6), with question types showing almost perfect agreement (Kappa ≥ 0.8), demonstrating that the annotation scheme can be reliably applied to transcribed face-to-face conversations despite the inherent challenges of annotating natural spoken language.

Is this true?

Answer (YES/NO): NO